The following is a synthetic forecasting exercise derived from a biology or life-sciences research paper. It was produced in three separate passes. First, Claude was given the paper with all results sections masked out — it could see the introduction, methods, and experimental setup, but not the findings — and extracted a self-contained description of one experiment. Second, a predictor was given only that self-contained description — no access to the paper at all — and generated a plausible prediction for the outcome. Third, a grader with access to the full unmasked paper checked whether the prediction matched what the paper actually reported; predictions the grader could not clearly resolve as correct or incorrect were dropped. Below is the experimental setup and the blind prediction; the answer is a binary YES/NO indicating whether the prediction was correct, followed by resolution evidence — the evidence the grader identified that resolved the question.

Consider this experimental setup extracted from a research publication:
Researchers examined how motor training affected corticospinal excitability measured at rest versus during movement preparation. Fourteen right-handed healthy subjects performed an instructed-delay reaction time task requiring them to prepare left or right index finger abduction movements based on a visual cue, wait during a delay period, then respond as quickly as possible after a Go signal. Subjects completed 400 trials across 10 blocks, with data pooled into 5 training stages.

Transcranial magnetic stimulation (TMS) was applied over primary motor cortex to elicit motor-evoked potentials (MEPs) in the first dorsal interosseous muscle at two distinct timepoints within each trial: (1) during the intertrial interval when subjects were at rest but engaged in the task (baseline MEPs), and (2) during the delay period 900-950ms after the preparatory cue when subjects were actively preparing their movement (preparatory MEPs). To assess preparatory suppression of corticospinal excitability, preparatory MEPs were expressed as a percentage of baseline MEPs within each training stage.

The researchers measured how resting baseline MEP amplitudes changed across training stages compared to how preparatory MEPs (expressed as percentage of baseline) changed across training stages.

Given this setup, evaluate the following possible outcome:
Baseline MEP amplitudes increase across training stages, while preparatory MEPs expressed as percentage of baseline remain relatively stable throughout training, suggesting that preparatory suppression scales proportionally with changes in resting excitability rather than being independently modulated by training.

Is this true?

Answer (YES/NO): NO